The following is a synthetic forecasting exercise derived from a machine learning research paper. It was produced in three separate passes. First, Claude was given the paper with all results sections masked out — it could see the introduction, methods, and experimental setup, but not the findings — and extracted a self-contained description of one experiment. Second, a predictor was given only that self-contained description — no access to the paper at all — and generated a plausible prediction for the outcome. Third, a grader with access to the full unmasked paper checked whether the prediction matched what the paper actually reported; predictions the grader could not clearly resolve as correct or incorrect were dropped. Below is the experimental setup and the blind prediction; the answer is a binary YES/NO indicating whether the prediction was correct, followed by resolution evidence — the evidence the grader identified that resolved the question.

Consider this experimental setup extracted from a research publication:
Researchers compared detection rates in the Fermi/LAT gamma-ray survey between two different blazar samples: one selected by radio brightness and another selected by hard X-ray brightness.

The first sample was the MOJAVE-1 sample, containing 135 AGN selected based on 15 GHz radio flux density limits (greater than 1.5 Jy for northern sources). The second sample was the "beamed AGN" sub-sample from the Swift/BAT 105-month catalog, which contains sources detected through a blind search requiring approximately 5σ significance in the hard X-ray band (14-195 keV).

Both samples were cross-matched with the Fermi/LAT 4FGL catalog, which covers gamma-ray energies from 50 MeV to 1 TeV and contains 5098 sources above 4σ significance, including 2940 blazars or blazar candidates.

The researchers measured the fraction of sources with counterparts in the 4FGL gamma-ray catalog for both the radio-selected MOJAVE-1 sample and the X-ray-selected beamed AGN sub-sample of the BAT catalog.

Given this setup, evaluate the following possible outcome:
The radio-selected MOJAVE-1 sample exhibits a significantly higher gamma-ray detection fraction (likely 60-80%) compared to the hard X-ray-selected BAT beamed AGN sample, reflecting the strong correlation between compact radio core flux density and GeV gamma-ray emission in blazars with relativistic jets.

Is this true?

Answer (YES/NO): NO